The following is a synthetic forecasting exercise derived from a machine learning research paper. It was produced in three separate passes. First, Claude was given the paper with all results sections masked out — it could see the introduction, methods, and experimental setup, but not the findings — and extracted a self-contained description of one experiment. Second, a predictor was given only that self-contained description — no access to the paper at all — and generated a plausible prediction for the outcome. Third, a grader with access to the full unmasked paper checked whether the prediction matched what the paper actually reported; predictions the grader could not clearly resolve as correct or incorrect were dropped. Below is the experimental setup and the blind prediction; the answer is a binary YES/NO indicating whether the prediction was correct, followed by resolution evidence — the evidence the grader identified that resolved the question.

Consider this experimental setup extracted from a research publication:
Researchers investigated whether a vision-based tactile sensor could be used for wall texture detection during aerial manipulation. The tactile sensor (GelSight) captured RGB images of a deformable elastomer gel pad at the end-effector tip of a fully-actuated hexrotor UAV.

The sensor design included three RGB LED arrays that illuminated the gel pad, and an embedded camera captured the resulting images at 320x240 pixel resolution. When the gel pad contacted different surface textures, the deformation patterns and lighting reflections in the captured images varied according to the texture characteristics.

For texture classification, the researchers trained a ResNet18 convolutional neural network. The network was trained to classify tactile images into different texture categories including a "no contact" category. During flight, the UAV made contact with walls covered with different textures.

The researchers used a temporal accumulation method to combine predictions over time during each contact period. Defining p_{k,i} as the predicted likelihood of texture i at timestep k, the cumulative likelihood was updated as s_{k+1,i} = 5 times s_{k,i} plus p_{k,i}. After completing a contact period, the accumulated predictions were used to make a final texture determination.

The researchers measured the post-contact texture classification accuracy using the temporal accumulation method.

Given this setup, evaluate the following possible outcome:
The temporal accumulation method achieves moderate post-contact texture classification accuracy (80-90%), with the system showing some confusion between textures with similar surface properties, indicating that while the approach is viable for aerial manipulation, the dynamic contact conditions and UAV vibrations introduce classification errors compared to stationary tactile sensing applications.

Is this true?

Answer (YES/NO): NO